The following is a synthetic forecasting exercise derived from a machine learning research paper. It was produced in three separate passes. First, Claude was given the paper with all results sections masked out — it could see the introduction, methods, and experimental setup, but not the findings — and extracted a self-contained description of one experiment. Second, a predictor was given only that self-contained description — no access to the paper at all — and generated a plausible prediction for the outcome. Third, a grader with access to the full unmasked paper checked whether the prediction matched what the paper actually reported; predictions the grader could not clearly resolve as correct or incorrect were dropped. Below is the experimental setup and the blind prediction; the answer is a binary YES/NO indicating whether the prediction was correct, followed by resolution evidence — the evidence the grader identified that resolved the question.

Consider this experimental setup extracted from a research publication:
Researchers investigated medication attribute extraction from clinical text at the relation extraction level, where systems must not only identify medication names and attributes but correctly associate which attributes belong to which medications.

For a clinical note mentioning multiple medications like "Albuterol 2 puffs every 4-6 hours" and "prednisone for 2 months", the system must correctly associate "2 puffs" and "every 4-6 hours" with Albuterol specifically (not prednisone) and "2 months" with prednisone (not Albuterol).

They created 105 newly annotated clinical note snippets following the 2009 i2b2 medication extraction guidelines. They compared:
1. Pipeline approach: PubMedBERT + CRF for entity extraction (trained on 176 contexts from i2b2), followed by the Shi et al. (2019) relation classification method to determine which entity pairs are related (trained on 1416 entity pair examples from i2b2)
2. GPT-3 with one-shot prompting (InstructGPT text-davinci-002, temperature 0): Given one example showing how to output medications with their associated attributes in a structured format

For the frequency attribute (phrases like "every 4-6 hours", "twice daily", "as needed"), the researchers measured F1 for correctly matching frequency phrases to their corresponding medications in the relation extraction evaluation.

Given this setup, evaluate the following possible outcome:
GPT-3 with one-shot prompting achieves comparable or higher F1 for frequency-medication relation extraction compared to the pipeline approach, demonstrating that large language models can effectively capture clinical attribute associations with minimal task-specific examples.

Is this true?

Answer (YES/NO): YES